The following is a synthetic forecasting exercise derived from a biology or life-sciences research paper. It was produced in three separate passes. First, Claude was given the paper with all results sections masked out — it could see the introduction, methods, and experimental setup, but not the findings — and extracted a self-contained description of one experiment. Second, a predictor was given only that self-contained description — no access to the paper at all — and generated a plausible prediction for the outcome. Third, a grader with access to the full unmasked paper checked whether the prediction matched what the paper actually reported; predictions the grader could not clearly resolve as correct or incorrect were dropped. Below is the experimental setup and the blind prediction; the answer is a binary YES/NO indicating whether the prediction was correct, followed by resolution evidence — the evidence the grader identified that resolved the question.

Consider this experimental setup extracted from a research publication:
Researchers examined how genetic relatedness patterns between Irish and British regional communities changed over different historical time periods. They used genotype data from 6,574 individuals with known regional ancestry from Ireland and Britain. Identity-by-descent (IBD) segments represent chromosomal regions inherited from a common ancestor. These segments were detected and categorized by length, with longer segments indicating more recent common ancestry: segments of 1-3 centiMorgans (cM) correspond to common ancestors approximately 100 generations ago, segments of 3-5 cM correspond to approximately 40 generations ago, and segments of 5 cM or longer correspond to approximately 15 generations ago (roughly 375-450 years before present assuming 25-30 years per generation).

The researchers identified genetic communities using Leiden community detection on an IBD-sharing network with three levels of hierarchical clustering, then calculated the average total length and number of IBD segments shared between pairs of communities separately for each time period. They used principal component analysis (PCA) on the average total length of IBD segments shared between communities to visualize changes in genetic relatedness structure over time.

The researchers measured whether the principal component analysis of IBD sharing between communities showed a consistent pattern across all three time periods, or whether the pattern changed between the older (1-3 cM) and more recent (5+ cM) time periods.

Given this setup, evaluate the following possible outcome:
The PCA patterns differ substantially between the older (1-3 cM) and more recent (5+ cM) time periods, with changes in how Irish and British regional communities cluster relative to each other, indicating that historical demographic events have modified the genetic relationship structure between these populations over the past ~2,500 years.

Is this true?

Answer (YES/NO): YES